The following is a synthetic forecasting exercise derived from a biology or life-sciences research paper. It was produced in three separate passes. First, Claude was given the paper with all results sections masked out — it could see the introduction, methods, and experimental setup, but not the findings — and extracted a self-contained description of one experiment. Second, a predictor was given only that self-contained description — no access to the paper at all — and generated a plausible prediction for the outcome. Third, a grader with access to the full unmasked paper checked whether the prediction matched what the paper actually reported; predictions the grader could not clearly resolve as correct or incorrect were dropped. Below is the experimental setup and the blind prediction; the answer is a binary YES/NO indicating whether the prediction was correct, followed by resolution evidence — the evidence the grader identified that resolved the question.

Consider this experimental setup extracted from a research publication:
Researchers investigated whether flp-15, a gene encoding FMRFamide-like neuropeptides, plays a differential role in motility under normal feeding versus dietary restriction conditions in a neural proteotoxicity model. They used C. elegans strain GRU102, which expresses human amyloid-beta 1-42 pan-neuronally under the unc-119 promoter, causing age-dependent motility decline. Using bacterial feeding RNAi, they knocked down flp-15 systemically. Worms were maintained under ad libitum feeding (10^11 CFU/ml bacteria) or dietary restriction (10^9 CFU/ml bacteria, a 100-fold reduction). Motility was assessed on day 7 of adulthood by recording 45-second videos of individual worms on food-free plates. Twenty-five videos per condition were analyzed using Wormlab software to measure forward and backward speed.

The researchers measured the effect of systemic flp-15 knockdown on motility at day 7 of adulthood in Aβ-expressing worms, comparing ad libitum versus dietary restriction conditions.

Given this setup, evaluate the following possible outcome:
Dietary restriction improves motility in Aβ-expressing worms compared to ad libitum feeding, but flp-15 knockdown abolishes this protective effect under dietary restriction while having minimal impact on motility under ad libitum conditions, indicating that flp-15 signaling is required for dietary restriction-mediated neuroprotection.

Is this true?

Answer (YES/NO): NO